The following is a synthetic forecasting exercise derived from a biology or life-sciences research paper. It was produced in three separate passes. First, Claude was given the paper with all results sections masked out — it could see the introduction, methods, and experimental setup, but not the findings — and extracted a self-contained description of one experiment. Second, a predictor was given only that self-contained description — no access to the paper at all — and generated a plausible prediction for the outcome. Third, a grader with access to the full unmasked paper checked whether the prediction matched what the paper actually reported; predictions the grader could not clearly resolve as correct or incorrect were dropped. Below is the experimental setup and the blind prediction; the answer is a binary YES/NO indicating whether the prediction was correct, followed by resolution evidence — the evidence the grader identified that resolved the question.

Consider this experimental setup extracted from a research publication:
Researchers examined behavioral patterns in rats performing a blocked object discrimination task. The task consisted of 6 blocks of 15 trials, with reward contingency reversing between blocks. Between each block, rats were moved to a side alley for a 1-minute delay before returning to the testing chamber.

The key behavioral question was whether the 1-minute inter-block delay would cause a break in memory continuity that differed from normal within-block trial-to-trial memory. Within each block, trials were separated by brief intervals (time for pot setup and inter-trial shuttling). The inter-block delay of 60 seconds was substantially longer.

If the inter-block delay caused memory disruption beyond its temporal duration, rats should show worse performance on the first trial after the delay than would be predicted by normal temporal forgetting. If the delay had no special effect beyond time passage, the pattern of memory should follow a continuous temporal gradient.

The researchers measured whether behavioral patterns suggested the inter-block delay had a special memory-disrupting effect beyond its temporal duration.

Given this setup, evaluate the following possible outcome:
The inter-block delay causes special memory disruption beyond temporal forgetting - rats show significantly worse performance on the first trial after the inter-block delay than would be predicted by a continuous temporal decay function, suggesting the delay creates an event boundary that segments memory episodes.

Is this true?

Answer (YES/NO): NO